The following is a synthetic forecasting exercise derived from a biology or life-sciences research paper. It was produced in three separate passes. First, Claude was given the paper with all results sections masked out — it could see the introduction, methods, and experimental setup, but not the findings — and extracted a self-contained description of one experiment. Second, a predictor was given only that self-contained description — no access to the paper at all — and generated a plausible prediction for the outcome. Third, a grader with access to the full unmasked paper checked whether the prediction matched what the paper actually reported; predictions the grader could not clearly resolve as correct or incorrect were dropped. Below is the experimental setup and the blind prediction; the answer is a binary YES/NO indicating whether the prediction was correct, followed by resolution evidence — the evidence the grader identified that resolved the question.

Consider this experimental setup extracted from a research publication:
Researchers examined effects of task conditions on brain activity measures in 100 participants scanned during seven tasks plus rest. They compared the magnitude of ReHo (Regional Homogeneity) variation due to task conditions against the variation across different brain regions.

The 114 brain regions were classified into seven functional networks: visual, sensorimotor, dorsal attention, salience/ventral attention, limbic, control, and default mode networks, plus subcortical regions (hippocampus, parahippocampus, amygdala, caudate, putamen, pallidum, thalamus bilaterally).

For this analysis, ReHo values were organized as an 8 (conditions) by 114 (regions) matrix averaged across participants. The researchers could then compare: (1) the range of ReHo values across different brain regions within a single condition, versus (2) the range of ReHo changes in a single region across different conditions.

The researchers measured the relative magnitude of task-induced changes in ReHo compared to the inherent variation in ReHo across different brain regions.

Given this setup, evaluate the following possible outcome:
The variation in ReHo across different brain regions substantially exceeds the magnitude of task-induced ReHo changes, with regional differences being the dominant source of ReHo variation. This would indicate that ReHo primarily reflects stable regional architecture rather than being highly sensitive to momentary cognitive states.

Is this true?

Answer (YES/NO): YES